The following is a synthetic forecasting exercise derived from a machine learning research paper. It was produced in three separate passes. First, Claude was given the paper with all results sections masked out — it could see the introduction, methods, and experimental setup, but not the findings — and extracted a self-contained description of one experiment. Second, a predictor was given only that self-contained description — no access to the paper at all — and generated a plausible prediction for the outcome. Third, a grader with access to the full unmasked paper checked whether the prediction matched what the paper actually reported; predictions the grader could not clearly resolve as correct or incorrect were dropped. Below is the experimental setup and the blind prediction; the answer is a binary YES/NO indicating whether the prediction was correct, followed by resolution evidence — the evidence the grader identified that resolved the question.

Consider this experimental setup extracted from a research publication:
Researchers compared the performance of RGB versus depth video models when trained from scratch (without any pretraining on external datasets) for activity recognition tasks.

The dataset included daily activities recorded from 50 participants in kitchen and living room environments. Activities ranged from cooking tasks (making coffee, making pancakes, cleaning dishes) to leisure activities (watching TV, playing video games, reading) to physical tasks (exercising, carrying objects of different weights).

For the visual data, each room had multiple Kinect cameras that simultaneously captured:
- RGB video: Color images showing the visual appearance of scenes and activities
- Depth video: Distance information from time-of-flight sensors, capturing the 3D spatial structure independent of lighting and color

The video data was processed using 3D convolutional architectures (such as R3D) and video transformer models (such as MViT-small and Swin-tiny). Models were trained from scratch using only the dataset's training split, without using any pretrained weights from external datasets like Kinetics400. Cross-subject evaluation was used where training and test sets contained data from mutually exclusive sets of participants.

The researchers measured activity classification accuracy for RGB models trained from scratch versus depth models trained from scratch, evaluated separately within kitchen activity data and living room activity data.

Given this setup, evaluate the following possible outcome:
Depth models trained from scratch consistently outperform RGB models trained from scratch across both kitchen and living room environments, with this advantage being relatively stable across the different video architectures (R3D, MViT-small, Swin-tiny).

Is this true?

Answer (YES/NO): YES